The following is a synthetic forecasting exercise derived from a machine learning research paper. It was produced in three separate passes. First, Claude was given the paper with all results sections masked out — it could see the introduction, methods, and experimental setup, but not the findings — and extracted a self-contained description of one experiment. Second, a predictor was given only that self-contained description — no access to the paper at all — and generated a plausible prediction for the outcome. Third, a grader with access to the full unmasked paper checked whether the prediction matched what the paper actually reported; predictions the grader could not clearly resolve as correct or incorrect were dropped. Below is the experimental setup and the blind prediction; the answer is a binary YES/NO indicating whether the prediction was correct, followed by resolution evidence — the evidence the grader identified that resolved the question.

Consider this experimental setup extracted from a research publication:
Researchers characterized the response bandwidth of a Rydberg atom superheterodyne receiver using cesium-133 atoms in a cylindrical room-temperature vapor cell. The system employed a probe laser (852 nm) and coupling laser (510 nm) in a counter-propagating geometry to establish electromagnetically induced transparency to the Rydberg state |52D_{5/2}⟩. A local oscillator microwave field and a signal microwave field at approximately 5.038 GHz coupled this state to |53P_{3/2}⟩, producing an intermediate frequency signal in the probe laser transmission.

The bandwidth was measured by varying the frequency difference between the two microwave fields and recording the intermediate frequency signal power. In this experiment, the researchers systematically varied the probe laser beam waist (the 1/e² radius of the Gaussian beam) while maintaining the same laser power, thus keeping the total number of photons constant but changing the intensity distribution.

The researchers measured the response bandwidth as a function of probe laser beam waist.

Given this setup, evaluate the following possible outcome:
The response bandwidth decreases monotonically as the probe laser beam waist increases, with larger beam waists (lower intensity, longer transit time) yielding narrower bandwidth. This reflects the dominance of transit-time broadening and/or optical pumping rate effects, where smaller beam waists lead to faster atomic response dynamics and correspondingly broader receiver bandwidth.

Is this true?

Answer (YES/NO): YES